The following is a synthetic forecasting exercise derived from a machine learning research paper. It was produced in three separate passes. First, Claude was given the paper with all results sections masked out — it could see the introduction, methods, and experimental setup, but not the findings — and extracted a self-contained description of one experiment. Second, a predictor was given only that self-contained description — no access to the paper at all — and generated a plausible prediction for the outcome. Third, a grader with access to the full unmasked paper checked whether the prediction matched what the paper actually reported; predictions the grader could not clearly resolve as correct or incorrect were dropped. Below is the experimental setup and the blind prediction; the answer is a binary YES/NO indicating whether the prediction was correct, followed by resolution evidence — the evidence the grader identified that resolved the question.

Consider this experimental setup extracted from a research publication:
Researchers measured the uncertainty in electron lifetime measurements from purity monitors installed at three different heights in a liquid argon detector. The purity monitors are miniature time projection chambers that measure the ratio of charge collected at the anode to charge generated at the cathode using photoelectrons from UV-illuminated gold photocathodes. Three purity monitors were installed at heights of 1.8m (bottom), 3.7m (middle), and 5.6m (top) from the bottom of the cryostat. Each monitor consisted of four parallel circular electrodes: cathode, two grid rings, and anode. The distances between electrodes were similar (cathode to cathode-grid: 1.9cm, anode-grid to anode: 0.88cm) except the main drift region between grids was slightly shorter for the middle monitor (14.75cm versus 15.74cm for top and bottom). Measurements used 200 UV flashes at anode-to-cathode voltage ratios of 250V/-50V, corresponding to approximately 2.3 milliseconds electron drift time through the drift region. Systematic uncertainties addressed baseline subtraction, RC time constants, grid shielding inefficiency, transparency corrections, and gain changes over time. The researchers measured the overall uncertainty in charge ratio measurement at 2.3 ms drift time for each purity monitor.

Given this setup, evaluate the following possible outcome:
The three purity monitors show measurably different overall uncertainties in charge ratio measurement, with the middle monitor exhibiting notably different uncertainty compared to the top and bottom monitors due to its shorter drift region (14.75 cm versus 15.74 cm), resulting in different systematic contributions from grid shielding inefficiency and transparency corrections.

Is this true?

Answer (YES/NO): NO